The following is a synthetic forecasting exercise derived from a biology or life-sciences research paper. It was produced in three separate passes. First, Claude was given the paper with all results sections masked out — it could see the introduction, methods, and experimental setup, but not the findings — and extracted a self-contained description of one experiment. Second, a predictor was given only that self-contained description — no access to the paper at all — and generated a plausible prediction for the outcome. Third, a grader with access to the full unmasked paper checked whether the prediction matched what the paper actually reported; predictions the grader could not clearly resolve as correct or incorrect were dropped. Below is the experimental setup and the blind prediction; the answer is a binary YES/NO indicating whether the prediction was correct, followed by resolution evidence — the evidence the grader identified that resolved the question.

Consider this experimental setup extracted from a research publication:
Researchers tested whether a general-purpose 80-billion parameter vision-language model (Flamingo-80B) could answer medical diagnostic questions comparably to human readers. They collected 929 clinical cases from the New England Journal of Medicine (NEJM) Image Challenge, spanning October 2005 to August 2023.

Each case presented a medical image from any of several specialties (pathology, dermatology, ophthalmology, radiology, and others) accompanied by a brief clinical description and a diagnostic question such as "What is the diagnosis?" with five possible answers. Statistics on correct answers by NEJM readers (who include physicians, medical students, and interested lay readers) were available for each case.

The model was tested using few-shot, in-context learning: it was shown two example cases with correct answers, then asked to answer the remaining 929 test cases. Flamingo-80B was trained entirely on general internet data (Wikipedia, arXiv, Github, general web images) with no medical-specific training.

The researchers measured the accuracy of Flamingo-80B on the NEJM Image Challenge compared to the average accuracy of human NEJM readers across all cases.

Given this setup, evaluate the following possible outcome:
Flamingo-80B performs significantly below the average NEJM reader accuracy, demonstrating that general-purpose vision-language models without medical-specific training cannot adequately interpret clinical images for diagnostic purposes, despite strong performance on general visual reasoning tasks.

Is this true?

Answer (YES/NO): NO